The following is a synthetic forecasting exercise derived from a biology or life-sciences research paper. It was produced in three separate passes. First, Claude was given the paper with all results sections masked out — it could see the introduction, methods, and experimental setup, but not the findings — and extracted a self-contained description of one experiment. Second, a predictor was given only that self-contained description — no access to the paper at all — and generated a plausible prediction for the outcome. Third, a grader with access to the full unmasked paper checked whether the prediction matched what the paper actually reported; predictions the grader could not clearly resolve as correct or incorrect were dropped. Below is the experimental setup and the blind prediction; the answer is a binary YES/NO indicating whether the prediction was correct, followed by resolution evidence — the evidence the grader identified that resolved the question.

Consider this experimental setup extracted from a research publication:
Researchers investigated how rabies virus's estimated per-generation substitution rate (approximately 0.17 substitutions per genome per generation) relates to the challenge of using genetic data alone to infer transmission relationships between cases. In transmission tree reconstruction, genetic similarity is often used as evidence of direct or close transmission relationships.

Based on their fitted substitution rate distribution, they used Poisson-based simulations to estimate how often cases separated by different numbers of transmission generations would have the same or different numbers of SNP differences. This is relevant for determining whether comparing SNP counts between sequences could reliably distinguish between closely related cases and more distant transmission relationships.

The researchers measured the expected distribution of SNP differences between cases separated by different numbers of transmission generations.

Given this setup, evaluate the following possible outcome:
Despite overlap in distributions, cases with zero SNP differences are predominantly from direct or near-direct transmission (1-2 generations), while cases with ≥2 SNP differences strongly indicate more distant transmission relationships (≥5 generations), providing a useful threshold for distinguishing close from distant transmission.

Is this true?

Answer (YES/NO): NO